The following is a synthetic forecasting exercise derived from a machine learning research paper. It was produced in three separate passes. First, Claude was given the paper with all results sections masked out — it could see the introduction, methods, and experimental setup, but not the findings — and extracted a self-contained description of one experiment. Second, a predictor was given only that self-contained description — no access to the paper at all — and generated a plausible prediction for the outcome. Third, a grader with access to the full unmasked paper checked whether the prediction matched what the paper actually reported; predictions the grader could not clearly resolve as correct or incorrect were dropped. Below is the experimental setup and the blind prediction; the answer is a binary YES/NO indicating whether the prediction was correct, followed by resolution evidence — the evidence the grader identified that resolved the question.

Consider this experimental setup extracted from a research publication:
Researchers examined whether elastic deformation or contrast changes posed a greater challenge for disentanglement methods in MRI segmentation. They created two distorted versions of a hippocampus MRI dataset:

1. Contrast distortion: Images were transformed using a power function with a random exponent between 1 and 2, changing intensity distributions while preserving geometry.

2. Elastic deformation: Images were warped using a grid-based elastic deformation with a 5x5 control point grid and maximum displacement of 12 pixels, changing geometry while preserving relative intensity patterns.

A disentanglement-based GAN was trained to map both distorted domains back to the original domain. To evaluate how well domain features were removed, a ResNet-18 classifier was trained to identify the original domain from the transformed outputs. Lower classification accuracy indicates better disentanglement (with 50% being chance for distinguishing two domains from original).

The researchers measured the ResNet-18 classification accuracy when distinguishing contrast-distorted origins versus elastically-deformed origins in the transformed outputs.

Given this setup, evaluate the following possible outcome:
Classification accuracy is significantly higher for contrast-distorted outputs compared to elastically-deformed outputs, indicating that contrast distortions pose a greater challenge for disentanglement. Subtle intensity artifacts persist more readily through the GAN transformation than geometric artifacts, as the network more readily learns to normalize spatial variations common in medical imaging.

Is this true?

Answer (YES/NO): NO